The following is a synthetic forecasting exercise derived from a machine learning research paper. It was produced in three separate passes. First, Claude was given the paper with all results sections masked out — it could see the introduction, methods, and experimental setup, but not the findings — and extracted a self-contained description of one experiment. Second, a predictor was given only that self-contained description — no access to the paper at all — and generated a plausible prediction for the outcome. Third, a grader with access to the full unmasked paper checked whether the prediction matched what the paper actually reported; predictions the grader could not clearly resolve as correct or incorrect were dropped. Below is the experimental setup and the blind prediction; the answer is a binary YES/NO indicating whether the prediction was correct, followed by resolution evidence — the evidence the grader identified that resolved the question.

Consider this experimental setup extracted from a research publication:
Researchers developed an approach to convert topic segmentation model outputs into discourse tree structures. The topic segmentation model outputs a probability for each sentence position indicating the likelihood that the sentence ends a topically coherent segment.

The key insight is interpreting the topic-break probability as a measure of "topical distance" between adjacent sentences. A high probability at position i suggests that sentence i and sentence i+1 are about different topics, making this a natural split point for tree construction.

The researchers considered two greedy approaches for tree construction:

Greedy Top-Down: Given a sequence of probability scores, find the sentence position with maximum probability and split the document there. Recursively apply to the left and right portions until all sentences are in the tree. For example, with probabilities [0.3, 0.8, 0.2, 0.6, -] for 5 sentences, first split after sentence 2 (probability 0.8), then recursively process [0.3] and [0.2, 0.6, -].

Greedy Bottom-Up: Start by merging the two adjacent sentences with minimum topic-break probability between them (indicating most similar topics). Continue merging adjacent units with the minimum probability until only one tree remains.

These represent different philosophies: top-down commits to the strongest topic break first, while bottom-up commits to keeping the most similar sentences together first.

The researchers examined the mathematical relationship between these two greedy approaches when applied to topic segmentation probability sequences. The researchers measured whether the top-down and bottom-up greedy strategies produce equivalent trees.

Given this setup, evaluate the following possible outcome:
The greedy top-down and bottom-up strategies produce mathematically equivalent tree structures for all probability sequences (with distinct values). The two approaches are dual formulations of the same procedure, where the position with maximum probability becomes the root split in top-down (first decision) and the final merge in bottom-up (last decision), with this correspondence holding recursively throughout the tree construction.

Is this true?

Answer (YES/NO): YES